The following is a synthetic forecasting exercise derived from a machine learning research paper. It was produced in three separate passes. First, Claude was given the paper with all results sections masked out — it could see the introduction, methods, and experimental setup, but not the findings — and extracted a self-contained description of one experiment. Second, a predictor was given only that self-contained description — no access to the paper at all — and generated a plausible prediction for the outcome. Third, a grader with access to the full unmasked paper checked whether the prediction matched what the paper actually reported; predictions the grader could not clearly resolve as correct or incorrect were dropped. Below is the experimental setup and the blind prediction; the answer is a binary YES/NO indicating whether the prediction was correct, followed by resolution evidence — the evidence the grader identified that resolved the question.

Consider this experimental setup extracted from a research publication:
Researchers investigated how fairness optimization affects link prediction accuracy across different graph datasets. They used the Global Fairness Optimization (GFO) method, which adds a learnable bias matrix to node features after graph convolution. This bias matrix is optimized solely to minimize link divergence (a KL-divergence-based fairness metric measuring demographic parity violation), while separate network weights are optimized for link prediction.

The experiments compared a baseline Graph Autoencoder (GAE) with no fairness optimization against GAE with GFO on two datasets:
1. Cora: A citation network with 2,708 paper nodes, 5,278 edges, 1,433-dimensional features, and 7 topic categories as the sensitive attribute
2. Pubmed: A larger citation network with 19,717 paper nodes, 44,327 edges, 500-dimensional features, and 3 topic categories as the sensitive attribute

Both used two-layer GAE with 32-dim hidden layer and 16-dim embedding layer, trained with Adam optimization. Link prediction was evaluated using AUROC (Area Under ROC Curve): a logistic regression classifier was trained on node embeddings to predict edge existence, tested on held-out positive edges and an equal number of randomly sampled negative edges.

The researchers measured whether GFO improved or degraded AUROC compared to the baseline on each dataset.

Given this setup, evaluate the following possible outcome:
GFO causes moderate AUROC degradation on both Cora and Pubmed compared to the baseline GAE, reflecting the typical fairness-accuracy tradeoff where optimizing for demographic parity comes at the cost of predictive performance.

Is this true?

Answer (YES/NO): NO